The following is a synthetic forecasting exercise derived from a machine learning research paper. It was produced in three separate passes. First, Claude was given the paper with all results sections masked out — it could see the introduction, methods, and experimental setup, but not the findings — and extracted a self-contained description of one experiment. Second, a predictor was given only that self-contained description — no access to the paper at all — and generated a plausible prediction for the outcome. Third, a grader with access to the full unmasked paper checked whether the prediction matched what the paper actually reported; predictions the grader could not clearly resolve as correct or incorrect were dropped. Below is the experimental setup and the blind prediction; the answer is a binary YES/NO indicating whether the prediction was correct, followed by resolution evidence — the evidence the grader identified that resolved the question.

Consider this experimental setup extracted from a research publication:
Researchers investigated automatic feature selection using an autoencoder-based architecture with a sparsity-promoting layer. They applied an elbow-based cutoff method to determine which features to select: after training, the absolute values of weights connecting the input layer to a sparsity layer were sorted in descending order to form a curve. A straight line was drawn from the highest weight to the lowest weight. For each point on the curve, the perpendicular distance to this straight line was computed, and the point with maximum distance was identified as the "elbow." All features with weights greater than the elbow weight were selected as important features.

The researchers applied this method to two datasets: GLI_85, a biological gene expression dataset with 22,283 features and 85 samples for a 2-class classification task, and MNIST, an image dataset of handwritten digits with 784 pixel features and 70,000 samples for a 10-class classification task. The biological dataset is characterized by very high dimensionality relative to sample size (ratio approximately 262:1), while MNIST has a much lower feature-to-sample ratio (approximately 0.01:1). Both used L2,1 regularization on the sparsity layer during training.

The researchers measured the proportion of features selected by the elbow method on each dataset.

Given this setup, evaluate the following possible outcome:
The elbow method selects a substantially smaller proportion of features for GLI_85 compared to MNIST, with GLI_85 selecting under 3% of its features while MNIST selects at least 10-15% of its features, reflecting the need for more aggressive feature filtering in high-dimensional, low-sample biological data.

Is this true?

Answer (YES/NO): NO